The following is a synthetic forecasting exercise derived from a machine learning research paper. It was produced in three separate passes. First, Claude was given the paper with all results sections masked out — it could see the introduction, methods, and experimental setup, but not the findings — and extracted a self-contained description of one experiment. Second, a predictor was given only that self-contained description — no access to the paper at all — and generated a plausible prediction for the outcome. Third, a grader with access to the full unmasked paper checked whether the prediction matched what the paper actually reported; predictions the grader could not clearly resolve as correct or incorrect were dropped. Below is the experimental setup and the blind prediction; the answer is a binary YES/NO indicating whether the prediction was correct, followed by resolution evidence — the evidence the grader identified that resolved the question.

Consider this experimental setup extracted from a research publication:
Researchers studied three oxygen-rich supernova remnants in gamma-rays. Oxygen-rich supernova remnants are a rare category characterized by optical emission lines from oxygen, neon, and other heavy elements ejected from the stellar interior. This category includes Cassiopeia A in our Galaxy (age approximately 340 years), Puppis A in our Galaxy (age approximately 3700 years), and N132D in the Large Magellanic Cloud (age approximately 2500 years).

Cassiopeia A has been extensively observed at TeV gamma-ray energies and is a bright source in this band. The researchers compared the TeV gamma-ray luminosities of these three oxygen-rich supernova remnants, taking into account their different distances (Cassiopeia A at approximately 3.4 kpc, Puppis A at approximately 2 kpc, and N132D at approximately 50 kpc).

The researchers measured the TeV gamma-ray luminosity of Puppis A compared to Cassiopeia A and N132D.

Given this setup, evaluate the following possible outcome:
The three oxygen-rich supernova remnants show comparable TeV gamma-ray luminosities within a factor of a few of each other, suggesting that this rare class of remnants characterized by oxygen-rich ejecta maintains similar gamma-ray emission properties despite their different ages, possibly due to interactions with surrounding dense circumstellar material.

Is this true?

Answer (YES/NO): NO